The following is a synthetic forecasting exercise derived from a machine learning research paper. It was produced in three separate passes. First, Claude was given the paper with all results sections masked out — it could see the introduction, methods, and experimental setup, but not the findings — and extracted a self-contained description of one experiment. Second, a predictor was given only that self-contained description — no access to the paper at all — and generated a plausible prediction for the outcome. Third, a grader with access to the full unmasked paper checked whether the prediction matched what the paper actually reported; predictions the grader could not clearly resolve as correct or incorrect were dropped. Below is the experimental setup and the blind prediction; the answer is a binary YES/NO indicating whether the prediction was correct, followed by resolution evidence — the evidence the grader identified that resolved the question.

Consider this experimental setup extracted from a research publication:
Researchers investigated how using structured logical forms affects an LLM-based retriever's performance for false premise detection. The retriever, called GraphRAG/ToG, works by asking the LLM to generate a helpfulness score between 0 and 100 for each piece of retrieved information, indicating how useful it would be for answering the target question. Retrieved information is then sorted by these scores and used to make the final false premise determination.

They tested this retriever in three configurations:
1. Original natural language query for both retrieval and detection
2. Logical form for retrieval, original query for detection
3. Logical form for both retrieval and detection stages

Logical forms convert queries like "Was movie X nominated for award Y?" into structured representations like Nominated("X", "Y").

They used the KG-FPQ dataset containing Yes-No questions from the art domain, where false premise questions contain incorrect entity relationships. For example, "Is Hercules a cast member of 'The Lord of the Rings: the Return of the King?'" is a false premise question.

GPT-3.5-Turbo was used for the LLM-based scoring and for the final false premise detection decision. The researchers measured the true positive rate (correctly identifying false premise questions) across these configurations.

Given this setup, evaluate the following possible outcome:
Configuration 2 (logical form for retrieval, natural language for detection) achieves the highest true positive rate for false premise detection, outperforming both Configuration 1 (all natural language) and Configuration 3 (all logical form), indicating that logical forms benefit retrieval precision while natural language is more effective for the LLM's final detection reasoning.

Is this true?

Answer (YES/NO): NO